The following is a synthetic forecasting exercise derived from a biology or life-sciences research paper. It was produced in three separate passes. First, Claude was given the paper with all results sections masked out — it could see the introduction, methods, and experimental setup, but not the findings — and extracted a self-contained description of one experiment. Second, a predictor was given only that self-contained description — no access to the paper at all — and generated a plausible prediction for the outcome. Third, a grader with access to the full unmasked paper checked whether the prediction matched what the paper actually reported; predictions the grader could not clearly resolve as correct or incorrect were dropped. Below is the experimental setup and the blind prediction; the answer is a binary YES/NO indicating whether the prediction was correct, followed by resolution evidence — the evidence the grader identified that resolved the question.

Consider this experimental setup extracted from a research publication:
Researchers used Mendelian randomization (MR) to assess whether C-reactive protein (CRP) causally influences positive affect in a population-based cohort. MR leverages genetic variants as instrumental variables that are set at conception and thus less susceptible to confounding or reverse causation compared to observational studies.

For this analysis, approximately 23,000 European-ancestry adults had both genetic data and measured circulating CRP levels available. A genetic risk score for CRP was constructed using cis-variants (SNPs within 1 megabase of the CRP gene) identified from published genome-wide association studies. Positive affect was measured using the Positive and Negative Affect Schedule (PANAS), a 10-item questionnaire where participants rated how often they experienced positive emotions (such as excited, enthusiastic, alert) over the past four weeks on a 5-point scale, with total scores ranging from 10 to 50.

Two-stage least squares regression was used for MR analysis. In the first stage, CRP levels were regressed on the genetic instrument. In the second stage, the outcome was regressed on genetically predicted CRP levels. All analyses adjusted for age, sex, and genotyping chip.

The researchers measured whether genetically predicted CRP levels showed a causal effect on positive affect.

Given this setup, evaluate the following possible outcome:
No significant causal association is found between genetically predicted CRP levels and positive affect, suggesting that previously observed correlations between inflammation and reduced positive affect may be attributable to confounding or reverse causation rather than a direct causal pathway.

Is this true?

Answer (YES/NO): YES